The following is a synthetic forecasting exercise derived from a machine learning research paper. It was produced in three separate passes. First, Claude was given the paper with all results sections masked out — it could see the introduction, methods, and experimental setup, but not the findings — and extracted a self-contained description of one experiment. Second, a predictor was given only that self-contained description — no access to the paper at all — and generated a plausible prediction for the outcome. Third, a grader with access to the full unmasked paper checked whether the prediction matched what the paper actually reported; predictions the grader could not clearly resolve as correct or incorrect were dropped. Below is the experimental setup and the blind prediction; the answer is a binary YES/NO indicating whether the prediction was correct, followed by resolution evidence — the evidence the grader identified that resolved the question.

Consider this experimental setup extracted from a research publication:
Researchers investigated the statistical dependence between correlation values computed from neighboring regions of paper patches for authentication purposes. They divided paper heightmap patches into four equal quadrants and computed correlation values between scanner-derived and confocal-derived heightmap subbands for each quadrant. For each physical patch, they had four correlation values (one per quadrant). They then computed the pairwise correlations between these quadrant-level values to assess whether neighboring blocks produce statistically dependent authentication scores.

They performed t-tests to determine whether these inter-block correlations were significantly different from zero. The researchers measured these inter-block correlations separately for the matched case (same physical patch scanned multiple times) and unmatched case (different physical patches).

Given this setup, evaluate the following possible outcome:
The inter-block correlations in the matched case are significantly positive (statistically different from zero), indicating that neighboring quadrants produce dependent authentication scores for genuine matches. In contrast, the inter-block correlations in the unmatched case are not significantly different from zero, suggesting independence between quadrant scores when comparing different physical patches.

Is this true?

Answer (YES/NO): YES